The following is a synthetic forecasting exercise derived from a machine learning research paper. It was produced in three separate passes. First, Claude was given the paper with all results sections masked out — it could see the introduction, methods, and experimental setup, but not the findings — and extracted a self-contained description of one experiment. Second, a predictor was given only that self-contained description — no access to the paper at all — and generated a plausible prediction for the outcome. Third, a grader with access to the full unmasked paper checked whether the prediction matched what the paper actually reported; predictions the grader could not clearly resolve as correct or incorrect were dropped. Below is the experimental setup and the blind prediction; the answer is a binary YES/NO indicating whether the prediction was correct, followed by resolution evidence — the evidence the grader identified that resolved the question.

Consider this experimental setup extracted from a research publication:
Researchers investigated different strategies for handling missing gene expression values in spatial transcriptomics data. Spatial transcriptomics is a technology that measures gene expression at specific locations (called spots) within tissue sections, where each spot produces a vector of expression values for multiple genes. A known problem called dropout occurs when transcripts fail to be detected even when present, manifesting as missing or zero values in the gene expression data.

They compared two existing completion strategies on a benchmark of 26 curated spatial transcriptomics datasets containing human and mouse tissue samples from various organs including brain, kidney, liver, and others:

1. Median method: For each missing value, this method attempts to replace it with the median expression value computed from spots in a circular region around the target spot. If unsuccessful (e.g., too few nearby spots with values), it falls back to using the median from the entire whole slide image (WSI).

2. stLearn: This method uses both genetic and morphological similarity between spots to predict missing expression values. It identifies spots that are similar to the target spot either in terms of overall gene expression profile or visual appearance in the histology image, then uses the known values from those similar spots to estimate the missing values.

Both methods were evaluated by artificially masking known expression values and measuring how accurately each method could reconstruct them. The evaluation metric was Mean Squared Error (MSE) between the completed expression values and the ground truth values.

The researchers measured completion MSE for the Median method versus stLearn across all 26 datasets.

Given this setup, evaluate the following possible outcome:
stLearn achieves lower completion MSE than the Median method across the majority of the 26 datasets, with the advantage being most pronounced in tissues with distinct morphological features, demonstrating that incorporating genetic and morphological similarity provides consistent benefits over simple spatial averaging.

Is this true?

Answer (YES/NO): NO